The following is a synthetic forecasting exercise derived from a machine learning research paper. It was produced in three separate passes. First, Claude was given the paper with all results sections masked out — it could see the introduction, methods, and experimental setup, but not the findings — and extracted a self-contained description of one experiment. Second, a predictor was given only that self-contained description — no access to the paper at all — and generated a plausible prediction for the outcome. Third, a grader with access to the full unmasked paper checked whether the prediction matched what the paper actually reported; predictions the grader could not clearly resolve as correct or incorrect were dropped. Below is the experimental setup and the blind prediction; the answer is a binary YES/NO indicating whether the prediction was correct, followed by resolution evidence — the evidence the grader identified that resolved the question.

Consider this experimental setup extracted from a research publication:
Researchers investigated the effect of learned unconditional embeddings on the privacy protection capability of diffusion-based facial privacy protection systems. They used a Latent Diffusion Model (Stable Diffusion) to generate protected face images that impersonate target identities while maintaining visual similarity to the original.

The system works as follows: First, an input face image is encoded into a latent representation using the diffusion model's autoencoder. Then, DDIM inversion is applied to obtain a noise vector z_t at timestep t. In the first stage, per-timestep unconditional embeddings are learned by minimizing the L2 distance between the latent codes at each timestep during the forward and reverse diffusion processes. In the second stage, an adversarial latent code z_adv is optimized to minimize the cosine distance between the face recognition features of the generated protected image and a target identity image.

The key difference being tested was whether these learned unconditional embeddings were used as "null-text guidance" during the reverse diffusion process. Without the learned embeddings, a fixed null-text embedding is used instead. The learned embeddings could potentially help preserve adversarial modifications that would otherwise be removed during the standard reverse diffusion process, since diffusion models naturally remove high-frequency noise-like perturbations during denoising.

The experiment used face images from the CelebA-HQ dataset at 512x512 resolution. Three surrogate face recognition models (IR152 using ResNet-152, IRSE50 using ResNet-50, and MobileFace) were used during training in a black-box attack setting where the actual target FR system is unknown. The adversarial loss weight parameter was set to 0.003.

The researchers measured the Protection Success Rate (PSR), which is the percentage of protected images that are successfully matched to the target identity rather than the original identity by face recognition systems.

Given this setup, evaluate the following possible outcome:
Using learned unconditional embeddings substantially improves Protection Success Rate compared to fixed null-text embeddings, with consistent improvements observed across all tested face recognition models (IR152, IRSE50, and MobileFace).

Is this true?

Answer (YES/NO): NO